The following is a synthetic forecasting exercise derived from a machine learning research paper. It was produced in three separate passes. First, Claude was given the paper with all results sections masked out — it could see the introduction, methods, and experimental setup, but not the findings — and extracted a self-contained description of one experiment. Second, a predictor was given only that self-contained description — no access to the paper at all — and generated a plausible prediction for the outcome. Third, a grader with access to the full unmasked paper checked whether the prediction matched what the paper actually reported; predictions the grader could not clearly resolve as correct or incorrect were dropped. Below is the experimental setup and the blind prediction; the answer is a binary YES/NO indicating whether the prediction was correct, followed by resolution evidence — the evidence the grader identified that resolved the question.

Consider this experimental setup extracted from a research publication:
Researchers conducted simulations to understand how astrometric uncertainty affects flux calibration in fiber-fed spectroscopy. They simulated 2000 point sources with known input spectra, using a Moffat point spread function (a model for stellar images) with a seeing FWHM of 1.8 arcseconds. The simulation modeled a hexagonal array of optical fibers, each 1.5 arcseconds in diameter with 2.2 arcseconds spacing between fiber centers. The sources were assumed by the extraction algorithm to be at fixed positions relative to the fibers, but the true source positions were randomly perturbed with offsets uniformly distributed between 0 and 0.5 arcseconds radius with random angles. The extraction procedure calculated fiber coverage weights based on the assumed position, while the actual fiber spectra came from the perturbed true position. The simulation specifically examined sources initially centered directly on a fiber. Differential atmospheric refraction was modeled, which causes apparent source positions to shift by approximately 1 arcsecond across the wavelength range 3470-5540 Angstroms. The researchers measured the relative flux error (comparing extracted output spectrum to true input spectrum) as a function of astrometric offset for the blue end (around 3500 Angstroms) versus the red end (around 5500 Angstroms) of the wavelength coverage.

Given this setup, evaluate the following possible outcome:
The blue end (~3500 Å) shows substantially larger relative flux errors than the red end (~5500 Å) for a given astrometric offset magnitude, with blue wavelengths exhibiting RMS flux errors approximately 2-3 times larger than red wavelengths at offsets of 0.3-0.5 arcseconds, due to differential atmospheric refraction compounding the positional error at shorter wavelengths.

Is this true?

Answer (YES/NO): NO